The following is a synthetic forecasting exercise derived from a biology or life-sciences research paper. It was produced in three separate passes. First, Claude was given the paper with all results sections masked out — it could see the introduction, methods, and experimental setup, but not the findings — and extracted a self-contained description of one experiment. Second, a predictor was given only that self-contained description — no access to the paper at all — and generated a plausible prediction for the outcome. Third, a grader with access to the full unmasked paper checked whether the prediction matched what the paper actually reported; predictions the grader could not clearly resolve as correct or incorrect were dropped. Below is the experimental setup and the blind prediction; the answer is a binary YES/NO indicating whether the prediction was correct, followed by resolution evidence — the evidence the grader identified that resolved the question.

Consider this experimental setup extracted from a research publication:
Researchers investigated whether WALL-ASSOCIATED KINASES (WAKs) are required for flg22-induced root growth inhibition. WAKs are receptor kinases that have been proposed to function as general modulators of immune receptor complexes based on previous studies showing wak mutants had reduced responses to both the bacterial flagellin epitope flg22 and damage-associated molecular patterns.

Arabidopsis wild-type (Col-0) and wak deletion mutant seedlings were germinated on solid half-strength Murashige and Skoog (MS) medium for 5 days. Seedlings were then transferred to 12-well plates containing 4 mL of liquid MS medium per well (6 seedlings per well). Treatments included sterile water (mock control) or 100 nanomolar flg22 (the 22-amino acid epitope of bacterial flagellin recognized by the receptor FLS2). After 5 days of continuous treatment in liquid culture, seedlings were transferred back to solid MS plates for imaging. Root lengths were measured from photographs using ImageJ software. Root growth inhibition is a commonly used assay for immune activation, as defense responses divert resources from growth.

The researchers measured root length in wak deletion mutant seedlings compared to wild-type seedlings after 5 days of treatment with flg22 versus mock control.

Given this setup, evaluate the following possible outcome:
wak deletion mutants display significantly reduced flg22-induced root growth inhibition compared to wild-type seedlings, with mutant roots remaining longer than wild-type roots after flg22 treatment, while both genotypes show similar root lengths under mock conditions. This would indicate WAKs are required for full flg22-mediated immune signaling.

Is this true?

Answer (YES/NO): NO